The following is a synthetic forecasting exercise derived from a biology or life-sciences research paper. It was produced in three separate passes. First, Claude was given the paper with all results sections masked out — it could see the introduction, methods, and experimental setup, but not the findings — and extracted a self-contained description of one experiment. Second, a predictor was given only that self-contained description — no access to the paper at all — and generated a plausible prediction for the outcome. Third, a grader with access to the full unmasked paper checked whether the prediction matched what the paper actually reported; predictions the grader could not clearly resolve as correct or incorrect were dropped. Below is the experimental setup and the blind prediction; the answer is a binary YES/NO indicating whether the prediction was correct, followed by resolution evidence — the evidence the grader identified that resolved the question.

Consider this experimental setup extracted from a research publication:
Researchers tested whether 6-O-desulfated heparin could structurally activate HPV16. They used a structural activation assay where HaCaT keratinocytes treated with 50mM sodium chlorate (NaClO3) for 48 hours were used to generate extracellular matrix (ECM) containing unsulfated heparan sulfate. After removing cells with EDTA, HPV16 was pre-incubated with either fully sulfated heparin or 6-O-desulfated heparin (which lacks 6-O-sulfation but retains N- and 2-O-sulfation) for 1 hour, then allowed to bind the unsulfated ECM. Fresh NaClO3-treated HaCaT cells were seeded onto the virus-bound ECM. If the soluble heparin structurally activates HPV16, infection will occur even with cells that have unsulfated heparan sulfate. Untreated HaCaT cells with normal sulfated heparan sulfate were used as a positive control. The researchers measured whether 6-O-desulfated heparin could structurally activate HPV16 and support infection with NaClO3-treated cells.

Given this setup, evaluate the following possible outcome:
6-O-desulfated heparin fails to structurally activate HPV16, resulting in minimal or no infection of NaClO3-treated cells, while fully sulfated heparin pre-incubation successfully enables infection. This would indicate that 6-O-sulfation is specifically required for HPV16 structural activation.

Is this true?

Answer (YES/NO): NO